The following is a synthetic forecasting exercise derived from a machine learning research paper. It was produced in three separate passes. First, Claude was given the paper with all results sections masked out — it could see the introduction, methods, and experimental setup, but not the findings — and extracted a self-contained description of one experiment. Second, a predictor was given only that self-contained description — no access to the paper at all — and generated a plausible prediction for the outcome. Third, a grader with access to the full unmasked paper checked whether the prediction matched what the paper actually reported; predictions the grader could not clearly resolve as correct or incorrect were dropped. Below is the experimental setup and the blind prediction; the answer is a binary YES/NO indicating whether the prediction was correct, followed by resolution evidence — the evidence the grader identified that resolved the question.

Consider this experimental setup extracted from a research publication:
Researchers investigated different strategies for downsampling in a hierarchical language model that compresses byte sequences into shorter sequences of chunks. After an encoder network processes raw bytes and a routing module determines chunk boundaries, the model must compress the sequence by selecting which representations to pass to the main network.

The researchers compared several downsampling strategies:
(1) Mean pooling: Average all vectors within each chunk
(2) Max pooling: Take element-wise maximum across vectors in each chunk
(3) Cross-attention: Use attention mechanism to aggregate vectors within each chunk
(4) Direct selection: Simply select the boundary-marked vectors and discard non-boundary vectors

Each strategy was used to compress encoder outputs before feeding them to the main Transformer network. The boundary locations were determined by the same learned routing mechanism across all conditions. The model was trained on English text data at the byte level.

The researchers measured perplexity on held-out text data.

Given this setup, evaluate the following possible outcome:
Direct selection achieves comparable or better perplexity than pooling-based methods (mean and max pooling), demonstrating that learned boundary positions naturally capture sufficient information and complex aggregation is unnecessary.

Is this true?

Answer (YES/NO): YES